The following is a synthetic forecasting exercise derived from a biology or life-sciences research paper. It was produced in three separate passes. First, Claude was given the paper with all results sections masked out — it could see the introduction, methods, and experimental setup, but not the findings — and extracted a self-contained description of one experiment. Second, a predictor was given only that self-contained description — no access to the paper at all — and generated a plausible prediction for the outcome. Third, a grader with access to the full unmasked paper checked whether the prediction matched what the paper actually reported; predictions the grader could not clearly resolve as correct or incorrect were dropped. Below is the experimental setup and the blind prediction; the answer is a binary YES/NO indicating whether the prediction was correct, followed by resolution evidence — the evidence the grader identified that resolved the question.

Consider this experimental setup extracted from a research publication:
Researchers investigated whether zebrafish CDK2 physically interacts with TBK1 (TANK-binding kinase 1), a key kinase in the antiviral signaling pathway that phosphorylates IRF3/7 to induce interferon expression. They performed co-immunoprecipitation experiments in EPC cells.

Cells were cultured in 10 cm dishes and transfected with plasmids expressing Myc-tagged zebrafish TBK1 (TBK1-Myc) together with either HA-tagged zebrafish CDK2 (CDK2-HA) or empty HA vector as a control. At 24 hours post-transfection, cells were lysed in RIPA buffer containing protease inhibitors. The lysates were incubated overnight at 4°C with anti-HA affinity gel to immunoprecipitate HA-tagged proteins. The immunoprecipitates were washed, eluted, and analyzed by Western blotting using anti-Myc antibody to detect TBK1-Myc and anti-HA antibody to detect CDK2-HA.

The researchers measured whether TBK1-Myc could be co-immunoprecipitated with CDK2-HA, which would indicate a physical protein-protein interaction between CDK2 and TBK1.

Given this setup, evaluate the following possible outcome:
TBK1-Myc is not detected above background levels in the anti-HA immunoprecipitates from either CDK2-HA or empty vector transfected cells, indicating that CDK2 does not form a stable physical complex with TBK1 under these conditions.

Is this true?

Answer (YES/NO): NO